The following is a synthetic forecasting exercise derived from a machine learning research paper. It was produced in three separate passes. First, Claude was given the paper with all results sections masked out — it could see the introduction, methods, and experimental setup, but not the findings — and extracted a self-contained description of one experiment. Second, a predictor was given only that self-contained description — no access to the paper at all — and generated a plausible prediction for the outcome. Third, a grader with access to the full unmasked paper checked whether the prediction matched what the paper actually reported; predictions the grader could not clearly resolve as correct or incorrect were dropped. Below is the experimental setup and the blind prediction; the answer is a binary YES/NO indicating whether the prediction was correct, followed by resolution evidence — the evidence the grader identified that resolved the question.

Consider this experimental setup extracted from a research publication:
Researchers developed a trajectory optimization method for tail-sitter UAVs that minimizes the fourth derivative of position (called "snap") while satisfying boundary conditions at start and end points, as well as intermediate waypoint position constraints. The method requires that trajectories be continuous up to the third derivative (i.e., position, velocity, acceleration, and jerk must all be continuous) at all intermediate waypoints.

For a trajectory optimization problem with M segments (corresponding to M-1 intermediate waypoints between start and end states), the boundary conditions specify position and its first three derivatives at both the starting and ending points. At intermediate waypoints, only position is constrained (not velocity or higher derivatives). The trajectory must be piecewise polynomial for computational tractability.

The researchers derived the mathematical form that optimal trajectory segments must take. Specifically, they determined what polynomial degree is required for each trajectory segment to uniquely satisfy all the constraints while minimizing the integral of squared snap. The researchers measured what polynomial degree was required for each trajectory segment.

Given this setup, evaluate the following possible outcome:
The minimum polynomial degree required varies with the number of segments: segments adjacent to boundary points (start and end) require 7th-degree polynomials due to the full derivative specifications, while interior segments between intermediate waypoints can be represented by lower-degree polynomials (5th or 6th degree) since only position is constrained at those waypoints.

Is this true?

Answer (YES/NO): NO